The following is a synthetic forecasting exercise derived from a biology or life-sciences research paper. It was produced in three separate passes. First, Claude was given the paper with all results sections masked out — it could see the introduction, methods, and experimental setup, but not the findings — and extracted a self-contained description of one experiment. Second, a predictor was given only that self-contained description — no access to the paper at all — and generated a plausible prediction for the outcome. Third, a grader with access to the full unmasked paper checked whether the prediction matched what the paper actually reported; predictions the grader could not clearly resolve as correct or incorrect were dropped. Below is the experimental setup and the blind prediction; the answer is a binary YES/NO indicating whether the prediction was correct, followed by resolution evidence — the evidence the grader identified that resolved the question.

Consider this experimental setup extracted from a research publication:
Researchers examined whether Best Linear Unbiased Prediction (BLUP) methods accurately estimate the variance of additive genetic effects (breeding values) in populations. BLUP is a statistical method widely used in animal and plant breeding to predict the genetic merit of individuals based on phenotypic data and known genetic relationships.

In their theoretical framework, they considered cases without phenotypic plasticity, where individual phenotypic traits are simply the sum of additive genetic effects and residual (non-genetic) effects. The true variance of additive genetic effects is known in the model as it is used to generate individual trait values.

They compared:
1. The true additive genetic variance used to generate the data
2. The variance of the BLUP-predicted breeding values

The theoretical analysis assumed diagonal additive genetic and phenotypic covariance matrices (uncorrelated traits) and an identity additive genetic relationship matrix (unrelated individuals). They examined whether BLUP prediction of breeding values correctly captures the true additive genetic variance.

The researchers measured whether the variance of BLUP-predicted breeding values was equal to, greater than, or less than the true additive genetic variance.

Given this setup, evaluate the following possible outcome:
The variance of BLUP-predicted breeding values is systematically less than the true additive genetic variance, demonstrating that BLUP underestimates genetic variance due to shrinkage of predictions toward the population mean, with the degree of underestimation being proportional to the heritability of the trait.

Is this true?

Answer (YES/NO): NO